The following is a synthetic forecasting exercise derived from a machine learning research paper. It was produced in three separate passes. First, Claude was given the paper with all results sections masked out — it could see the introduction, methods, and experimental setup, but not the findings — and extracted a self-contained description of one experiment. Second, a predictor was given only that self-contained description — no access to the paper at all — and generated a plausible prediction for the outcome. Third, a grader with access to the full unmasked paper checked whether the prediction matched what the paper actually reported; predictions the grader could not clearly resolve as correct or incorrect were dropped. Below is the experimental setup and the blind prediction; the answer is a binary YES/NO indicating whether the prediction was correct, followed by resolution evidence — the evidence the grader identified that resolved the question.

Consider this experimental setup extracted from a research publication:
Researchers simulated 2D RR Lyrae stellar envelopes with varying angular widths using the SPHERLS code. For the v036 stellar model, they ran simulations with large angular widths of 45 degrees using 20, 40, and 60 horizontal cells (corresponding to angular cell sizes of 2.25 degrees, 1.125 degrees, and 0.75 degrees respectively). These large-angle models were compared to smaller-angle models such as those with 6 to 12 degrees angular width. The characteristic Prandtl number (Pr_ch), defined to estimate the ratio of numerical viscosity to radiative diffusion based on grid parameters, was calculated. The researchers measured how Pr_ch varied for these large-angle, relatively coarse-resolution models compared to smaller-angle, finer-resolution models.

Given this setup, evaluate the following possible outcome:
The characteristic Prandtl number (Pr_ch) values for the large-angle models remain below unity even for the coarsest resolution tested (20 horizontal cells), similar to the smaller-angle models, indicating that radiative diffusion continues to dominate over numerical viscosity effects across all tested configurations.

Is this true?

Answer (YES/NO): NO